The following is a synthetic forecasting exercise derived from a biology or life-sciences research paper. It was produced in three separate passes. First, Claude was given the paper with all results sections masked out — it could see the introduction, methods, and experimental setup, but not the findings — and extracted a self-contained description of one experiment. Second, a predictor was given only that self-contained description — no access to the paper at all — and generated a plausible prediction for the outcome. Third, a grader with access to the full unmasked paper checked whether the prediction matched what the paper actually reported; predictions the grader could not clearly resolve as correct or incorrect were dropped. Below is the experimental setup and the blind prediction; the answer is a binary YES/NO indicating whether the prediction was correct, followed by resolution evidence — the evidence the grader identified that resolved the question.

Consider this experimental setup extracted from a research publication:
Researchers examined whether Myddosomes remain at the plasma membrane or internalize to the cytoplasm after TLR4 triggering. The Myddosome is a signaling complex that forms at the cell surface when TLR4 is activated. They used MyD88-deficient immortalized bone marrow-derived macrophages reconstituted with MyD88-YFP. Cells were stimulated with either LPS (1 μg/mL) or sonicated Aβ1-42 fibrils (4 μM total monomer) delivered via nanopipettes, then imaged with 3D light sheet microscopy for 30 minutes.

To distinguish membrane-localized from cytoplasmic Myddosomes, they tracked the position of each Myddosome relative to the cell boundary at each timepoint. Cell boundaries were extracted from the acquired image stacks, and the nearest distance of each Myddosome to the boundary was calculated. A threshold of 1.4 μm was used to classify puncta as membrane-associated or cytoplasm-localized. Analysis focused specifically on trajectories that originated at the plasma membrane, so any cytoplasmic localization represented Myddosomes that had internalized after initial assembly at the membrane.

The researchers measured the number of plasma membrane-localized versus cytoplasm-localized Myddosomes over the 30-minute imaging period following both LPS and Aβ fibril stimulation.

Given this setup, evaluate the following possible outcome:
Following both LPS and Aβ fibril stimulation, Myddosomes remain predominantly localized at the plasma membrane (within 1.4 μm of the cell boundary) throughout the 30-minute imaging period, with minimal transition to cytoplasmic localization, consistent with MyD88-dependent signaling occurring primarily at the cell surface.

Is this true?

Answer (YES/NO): YES